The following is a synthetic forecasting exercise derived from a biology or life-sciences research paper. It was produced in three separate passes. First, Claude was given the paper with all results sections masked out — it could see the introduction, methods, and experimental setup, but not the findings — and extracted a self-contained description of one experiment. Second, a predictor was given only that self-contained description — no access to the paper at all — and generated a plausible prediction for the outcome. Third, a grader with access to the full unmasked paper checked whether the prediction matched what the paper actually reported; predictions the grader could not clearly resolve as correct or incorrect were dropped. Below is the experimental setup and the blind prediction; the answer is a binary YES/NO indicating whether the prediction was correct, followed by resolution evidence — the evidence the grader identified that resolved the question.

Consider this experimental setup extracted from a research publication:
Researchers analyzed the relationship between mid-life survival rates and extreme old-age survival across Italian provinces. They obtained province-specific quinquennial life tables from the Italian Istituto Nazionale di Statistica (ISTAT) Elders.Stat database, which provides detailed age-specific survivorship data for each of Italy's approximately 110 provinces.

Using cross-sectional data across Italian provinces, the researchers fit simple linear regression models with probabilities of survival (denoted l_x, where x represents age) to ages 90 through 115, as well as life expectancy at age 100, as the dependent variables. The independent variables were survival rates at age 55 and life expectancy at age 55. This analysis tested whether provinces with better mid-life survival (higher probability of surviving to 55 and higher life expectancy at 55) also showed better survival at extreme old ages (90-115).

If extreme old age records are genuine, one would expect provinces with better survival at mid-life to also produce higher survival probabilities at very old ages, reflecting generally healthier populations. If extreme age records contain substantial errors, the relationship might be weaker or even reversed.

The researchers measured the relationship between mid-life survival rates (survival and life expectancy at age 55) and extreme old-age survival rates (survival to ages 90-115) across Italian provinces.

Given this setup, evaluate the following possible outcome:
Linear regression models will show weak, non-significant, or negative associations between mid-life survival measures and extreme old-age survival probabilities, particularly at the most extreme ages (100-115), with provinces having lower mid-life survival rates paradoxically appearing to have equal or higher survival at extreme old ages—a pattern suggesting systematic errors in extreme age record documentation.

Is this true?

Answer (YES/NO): YES